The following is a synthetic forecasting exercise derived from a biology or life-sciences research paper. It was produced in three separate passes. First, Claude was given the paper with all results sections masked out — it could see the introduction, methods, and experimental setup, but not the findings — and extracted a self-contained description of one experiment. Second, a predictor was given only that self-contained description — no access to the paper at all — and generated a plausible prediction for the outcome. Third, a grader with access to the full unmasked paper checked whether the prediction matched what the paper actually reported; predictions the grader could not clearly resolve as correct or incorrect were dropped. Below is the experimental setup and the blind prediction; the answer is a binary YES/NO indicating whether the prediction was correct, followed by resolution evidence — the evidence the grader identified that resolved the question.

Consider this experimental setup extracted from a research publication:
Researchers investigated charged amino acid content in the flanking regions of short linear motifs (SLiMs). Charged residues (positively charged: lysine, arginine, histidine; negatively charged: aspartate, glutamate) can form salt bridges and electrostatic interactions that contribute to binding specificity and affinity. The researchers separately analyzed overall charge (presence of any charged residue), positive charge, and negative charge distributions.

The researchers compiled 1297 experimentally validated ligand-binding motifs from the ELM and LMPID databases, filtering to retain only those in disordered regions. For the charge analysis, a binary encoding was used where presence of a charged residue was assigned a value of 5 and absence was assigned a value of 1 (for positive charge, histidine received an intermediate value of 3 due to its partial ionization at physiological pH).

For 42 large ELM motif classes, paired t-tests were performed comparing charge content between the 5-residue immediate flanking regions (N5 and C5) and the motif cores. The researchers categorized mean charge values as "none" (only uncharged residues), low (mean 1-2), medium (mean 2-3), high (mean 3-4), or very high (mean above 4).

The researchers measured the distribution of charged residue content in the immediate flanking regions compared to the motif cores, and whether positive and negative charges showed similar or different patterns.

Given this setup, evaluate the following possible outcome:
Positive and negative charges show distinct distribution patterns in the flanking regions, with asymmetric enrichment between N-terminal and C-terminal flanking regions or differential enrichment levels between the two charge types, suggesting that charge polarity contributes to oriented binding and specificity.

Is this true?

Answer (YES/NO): NO